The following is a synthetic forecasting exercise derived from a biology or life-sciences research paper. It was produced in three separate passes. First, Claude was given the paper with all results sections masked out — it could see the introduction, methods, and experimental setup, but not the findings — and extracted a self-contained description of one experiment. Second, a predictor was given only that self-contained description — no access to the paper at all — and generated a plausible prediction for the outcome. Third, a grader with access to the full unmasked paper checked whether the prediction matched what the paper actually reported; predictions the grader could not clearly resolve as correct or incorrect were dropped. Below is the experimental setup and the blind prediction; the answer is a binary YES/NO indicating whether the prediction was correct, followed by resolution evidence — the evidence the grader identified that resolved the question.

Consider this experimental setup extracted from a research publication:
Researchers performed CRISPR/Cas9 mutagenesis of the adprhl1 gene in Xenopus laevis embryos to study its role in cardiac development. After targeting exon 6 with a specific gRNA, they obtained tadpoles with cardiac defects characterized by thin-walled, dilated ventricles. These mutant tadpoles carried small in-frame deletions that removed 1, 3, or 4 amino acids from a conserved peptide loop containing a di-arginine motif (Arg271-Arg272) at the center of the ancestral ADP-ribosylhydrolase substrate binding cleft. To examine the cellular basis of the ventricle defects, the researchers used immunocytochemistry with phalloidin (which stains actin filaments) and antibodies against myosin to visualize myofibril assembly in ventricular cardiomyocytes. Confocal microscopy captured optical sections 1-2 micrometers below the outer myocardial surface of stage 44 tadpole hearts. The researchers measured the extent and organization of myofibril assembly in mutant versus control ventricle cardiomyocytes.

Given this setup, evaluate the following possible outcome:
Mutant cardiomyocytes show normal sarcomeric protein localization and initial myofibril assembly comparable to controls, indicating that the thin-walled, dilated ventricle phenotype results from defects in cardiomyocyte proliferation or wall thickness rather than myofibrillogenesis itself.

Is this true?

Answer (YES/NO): NO